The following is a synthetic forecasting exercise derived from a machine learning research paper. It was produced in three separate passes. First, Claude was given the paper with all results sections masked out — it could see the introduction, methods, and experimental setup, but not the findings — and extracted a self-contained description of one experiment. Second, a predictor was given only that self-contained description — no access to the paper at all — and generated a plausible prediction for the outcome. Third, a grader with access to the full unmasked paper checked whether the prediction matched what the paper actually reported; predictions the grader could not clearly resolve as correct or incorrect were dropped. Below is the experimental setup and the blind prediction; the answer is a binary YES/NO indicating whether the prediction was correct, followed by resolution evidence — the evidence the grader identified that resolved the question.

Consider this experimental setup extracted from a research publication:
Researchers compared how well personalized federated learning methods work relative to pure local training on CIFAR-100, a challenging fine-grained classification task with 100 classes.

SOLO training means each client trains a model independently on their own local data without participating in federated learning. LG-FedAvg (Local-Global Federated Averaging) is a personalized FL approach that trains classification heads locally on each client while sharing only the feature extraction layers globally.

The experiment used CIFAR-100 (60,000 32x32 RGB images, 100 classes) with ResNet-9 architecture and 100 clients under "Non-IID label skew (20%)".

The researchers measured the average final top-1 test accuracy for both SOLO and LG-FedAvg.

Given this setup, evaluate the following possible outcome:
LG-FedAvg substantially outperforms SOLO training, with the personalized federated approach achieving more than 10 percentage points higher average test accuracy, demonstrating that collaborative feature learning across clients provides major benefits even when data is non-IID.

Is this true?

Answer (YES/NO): YES